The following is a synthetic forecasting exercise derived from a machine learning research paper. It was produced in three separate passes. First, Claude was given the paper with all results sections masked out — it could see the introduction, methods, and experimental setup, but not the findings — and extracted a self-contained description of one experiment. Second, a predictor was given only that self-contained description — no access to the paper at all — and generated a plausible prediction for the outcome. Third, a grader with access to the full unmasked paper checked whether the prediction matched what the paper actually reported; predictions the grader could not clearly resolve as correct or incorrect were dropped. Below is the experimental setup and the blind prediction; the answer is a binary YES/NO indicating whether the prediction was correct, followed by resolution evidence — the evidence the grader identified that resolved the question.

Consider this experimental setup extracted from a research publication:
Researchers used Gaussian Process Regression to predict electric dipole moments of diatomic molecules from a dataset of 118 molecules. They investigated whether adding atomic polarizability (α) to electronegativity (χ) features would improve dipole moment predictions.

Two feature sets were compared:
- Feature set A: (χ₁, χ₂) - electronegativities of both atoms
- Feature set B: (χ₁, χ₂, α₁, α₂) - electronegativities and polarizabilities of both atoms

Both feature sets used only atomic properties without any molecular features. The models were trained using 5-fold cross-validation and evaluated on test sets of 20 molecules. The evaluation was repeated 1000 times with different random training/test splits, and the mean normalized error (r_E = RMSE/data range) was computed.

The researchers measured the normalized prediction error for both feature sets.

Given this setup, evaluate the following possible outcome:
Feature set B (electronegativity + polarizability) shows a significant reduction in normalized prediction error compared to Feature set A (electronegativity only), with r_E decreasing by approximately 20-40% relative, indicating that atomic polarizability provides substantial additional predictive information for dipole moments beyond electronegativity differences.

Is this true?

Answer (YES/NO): NO